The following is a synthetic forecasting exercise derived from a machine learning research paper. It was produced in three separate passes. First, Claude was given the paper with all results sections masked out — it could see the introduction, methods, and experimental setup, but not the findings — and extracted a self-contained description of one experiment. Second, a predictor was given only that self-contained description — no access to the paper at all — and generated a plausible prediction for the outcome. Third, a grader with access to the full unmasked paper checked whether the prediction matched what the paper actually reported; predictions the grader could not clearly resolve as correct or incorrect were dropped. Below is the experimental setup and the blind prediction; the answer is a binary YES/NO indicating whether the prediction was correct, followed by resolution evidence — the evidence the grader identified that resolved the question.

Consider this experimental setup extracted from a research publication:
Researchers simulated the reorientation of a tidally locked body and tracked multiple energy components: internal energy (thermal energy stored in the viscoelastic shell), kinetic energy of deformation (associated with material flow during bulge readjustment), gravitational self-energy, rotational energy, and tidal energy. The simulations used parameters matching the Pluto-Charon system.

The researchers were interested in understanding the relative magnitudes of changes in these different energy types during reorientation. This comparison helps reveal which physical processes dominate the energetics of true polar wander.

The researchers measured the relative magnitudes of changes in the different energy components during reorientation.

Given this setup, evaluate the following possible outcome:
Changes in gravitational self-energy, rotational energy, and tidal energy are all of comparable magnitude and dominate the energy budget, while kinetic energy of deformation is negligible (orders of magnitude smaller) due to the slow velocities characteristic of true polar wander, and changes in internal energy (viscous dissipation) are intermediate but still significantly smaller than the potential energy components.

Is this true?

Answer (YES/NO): NO